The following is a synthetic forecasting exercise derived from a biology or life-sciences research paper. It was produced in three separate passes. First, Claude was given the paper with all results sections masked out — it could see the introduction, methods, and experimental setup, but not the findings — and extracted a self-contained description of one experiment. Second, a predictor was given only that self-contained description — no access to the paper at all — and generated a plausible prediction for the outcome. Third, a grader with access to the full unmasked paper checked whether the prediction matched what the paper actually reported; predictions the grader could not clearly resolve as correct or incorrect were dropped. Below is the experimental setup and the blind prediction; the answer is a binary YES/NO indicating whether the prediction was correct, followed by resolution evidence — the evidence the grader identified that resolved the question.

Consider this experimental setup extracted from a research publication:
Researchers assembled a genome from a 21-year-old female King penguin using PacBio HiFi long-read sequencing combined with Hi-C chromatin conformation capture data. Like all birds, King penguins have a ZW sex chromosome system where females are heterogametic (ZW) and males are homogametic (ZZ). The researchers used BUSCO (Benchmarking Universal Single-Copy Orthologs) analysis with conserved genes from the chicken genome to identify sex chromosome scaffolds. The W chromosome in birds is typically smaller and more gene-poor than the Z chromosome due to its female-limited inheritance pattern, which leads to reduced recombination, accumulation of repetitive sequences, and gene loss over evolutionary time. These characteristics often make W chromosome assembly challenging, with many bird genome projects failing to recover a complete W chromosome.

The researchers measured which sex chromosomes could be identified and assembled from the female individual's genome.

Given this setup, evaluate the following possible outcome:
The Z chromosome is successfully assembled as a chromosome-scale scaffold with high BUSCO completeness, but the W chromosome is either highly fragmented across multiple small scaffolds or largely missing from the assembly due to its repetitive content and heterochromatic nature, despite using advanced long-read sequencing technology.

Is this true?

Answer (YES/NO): NO